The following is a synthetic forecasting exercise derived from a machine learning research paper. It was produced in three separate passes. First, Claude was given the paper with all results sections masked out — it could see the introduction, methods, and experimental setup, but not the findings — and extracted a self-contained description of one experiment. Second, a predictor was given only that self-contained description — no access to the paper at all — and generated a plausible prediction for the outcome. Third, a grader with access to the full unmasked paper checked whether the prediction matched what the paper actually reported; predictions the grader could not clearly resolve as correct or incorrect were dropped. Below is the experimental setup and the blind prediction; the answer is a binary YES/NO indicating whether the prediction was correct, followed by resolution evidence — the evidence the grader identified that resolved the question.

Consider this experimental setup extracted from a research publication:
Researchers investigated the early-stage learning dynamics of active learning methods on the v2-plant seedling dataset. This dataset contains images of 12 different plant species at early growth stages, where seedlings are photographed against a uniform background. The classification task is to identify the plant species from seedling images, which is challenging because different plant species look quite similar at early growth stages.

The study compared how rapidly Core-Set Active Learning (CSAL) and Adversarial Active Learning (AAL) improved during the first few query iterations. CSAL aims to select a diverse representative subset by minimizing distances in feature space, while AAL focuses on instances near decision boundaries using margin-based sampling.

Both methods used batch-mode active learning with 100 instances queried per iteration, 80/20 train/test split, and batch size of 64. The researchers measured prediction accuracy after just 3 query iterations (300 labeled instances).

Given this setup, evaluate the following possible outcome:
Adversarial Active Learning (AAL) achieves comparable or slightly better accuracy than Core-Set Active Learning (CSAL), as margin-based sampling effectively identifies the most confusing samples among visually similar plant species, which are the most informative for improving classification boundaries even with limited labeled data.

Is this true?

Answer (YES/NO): NO